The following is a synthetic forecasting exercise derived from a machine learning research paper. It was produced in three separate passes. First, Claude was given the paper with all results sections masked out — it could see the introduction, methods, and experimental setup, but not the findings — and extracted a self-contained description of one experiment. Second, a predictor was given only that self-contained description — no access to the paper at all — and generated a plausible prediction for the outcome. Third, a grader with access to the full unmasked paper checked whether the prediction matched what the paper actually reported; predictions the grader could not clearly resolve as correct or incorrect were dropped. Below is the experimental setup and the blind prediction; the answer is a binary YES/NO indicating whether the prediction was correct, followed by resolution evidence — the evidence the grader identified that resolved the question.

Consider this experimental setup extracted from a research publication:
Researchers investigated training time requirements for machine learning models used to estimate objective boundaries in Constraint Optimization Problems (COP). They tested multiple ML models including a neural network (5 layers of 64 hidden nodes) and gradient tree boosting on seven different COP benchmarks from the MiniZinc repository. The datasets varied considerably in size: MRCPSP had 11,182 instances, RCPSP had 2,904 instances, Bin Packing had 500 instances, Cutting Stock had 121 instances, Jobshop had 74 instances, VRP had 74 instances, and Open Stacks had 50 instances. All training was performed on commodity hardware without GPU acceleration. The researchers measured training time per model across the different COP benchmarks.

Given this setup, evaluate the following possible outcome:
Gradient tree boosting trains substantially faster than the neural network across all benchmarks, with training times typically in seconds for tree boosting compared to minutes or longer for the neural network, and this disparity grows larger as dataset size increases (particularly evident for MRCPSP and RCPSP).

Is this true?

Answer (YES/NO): NO